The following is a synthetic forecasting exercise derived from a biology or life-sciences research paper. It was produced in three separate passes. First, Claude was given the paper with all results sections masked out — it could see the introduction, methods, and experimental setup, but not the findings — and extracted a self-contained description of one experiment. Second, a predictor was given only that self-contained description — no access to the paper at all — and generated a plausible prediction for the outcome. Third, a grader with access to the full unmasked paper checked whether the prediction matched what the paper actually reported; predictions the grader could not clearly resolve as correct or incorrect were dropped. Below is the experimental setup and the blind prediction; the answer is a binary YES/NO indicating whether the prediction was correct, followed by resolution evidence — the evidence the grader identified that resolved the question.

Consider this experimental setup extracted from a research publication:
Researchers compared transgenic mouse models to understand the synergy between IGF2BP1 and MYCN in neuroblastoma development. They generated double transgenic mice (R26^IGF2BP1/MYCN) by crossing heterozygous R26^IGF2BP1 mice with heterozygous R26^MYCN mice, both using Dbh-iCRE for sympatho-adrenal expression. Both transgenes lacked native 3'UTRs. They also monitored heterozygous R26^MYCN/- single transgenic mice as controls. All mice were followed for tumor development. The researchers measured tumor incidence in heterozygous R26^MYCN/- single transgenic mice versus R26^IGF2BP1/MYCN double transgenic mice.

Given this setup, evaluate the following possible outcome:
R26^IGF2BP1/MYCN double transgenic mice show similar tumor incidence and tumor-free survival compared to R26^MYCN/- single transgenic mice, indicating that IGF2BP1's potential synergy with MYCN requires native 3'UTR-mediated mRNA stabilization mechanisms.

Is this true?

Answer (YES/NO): NO